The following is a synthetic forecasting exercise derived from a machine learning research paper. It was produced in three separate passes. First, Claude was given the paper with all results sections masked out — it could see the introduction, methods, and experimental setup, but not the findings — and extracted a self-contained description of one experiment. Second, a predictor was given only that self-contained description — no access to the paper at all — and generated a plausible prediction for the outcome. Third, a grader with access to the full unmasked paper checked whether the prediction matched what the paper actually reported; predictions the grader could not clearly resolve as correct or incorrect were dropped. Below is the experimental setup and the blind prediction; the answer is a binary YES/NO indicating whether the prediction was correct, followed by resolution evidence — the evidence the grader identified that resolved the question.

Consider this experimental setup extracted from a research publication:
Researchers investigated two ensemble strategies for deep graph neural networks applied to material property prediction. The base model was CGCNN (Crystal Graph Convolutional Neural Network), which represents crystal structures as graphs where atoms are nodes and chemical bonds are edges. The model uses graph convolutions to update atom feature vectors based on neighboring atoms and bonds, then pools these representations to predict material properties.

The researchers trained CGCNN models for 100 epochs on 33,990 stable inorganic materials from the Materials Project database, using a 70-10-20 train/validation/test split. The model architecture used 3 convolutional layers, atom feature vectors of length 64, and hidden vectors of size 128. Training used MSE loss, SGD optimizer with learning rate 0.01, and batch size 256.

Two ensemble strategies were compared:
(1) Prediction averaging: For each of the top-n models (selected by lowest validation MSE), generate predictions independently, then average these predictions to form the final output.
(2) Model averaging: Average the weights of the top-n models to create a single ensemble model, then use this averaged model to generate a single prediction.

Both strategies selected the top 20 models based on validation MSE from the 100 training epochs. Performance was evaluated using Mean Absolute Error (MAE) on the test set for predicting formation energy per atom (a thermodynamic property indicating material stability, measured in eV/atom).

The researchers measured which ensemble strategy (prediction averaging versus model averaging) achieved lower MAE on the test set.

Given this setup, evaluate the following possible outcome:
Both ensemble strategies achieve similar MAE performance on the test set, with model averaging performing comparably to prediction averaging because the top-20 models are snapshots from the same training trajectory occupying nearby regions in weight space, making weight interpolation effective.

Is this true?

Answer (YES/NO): NO